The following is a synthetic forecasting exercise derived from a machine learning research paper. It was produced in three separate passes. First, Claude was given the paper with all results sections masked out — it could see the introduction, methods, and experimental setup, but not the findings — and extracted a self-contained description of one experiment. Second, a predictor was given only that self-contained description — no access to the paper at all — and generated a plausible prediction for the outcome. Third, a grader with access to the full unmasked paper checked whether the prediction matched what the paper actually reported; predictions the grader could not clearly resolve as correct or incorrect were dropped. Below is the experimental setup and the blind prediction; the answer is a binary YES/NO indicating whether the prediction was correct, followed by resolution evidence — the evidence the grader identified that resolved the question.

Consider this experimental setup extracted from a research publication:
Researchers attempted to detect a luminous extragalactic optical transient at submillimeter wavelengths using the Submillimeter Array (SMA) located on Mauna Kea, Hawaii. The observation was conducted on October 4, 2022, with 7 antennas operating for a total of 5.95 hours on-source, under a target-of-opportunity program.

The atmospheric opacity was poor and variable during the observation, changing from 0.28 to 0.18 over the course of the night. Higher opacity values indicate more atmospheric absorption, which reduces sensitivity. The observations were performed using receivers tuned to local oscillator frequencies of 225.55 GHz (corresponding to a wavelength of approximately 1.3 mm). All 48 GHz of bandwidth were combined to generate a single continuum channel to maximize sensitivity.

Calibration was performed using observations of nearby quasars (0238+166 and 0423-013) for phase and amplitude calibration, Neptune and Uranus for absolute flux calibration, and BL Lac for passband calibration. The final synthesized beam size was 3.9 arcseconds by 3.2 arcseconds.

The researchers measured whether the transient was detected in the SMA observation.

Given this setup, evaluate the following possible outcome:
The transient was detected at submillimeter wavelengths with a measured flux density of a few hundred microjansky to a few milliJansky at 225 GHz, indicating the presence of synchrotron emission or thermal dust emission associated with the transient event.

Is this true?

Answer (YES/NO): NO